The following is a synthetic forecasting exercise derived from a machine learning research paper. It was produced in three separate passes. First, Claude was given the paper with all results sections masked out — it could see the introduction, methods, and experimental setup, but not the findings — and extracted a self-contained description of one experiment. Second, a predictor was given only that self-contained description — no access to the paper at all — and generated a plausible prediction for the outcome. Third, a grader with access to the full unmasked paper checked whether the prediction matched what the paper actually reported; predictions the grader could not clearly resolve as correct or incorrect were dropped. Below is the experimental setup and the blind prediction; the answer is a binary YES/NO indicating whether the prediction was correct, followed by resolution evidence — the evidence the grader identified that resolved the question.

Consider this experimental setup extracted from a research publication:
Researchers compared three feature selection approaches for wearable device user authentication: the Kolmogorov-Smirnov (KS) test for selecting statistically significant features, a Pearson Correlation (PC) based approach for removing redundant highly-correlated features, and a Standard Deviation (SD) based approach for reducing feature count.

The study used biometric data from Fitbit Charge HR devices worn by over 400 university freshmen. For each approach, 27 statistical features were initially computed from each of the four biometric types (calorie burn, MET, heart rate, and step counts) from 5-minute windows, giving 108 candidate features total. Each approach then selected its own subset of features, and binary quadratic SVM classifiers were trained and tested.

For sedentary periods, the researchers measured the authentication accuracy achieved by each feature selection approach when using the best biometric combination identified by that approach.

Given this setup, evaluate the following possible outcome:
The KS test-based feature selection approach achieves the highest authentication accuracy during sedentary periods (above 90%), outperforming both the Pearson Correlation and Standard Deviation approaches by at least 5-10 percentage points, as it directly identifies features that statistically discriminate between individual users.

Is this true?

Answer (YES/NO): NO